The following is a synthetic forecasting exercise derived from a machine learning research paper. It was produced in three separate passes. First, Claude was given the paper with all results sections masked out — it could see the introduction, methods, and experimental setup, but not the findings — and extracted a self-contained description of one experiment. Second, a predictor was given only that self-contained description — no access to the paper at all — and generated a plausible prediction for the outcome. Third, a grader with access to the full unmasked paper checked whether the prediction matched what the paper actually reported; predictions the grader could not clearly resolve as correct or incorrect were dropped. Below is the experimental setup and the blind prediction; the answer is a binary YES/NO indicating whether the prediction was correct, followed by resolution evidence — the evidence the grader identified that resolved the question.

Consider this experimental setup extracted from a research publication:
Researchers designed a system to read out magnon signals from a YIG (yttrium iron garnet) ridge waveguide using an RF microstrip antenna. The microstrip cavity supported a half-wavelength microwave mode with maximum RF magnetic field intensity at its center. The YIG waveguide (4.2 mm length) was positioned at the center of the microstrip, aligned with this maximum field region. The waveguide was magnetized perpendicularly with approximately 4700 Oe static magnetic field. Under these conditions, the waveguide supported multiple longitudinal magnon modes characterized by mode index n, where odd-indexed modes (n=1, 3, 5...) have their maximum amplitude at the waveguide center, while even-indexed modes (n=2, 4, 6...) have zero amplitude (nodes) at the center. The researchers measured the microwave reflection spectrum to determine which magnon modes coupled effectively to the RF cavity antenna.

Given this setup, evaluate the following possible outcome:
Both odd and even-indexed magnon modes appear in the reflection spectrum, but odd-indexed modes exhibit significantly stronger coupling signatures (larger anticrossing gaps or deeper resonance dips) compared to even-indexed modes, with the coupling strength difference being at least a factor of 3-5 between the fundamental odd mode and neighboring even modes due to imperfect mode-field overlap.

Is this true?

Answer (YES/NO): NO